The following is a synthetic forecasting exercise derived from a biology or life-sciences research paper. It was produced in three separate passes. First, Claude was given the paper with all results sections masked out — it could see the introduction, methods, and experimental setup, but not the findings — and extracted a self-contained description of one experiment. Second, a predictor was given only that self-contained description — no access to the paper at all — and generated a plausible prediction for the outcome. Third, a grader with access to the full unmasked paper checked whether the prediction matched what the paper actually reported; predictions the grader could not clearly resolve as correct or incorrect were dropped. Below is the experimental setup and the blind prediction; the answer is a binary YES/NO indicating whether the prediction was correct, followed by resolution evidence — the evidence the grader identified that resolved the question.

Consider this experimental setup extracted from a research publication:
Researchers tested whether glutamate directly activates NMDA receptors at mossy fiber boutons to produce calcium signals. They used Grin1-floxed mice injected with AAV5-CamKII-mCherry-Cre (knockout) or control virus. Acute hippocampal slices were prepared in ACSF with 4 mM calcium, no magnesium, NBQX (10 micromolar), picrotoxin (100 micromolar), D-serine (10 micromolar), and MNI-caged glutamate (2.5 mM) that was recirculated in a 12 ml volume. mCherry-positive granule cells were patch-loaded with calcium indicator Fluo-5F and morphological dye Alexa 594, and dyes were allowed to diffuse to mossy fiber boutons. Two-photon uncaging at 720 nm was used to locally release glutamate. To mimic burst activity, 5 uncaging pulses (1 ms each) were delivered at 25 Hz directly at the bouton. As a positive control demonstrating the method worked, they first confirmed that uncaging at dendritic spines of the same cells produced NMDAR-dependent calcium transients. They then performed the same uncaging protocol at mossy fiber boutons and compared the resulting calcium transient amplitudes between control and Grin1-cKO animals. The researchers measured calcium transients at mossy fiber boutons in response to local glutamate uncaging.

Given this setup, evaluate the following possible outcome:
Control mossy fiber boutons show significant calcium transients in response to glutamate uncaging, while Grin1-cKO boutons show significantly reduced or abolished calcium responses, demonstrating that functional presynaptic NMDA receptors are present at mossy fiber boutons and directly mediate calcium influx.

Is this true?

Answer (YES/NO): YES